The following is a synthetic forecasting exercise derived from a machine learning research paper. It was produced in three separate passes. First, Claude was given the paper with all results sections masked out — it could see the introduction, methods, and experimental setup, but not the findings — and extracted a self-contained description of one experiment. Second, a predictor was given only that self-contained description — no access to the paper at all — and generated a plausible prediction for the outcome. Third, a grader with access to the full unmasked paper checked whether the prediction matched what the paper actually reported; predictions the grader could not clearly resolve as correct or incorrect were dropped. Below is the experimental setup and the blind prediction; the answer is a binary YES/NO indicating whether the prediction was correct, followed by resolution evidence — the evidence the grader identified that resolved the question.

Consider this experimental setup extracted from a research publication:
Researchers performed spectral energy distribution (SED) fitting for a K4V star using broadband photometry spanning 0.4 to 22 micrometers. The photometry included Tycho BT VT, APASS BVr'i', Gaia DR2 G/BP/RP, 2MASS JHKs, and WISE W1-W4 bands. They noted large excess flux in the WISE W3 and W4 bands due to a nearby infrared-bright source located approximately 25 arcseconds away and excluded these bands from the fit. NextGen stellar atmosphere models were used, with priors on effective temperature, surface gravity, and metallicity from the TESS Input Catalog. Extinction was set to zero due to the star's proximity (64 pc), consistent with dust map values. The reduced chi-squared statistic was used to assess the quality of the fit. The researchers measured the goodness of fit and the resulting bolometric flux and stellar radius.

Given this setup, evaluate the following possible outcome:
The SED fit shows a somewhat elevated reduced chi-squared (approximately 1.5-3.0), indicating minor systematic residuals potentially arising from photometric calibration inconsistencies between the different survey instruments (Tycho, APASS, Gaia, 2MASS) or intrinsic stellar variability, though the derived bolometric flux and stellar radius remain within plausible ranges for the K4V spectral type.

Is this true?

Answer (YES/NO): YES